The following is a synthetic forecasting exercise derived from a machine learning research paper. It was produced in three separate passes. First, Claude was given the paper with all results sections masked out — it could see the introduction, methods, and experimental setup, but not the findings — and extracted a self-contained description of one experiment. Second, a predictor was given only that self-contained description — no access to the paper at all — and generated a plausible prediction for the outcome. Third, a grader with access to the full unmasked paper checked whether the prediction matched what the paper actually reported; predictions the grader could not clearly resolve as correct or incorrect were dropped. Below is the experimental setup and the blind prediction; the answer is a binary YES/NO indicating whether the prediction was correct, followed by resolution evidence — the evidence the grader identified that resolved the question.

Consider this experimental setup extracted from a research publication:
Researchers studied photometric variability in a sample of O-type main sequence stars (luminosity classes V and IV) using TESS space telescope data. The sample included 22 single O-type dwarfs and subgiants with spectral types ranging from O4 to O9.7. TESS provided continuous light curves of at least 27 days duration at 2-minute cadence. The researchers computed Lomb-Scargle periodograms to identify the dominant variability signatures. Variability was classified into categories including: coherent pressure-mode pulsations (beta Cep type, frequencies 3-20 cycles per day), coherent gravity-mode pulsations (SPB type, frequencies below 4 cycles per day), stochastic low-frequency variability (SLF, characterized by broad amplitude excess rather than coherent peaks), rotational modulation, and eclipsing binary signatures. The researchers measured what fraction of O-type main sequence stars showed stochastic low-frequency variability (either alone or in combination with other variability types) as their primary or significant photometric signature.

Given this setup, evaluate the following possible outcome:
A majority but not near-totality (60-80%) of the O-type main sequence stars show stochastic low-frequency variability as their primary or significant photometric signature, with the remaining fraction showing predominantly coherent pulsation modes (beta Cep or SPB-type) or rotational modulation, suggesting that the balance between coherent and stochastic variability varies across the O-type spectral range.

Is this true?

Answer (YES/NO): NO